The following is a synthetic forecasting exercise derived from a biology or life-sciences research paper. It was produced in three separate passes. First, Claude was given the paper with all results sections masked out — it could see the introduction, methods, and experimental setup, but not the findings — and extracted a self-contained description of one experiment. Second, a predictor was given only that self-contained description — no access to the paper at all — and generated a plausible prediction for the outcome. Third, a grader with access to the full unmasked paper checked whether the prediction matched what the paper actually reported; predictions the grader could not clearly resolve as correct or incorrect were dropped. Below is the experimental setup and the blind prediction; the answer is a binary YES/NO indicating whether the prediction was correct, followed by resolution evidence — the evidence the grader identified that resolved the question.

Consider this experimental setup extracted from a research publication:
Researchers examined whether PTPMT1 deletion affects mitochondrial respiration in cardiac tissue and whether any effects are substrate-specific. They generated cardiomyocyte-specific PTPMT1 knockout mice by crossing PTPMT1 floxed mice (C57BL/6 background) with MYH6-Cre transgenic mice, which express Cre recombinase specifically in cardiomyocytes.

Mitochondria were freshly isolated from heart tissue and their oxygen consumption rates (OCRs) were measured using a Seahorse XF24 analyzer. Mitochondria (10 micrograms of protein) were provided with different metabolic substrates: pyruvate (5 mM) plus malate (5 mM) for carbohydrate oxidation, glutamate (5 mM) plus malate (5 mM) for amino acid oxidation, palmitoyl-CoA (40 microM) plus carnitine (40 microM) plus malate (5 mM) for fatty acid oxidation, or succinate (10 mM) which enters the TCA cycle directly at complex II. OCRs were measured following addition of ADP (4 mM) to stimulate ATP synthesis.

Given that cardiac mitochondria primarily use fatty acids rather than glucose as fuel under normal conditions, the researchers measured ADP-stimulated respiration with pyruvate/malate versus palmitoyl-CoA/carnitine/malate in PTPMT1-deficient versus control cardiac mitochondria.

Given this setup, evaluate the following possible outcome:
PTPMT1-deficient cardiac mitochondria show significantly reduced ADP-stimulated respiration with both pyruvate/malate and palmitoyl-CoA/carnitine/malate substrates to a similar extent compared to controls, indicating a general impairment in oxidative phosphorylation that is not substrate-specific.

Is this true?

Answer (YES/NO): NO